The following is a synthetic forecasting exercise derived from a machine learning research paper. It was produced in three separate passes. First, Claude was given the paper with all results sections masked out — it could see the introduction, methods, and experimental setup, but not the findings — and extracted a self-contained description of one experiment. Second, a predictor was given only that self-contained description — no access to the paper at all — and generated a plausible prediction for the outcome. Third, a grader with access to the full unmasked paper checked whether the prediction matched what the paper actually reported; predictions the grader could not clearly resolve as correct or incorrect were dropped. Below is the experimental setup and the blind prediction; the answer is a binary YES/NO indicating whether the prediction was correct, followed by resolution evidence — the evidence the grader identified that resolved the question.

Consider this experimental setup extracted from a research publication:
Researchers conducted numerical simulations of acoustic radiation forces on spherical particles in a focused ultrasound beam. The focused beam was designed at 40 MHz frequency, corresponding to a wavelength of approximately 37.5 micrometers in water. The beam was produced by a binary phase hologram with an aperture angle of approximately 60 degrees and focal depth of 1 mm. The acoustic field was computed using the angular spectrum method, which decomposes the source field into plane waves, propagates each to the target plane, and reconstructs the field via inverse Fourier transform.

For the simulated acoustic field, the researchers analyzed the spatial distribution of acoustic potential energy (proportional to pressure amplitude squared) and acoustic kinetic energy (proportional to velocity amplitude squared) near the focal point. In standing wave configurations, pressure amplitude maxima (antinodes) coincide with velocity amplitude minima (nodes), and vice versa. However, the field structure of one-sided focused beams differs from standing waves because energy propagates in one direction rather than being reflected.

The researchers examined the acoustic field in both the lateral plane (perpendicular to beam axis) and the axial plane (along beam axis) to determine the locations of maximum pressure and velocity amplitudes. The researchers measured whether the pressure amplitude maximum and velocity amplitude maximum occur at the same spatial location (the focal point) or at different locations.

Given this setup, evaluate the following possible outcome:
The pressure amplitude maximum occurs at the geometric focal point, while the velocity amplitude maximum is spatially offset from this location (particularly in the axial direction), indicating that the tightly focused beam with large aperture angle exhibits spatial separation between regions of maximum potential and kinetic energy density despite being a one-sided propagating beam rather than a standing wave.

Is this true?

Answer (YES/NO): NO